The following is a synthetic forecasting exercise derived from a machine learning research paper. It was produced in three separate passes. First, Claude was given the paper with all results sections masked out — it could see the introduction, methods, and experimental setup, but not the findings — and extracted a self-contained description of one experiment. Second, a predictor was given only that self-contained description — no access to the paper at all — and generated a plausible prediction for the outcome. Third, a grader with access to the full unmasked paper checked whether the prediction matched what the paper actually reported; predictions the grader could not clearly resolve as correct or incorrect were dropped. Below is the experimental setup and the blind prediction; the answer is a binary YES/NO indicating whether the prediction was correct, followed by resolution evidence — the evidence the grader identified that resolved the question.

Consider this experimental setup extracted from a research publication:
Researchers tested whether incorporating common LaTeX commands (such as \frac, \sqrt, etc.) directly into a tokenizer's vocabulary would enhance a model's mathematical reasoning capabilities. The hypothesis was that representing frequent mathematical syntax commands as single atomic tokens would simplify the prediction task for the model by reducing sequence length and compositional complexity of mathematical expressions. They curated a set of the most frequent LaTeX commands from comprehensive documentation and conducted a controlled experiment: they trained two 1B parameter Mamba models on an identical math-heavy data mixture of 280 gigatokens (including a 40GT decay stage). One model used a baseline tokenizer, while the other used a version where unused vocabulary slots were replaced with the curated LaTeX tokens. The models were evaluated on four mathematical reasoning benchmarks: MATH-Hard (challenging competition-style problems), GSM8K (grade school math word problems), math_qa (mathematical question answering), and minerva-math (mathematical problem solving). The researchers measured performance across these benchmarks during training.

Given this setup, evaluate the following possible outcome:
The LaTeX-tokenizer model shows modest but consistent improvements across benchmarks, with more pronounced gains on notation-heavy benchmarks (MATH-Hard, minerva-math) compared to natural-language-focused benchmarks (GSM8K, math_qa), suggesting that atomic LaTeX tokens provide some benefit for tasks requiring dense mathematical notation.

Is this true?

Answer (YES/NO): NO